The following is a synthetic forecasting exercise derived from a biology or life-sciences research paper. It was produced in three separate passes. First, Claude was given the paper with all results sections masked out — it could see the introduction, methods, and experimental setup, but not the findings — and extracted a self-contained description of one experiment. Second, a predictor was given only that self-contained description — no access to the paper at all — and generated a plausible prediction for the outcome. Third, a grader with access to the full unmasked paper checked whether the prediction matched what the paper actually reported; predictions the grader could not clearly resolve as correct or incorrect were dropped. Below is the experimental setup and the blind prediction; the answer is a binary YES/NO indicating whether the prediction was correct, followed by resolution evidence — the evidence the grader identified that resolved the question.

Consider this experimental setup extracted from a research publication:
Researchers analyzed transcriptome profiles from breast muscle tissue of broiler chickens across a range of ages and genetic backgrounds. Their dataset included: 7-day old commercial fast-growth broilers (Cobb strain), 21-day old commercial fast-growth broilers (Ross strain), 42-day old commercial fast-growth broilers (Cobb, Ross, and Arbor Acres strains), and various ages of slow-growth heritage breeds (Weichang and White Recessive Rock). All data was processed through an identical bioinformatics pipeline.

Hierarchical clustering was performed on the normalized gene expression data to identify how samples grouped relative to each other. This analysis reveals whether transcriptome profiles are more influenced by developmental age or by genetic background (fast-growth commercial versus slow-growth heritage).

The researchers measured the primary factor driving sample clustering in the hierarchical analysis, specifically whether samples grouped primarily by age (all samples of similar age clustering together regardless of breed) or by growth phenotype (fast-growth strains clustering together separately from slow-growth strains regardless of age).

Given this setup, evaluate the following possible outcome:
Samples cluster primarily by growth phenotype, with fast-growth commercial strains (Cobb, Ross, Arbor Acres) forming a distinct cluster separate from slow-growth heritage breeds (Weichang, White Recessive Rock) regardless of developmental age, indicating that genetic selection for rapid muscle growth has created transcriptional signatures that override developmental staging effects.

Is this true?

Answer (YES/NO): NO